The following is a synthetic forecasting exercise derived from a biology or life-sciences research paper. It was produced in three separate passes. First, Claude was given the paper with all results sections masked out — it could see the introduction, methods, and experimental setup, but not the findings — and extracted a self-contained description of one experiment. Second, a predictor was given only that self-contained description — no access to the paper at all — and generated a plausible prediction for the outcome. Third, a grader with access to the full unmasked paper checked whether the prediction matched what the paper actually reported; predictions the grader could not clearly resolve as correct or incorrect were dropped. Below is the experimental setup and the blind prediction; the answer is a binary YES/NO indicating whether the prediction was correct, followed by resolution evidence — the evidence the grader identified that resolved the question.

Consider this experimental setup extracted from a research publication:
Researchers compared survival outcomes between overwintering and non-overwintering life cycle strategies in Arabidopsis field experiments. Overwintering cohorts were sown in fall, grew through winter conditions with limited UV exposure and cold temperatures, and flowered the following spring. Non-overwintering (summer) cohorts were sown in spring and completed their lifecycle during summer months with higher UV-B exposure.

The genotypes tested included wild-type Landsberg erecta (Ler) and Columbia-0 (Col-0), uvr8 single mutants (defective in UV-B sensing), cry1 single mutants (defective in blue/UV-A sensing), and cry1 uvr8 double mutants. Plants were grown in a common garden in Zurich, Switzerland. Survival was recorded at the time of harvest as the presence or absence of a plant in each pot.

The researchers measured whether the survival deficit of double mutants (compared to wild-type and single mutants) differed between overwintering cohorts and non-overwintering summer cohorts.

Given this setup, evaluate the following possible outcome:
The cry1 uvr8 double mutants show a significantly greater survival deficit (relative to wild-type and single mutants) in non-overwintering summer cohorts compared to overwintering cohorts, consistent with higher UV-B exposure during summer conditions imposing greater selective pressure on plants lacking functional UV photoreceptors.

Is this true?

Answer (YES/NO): NO